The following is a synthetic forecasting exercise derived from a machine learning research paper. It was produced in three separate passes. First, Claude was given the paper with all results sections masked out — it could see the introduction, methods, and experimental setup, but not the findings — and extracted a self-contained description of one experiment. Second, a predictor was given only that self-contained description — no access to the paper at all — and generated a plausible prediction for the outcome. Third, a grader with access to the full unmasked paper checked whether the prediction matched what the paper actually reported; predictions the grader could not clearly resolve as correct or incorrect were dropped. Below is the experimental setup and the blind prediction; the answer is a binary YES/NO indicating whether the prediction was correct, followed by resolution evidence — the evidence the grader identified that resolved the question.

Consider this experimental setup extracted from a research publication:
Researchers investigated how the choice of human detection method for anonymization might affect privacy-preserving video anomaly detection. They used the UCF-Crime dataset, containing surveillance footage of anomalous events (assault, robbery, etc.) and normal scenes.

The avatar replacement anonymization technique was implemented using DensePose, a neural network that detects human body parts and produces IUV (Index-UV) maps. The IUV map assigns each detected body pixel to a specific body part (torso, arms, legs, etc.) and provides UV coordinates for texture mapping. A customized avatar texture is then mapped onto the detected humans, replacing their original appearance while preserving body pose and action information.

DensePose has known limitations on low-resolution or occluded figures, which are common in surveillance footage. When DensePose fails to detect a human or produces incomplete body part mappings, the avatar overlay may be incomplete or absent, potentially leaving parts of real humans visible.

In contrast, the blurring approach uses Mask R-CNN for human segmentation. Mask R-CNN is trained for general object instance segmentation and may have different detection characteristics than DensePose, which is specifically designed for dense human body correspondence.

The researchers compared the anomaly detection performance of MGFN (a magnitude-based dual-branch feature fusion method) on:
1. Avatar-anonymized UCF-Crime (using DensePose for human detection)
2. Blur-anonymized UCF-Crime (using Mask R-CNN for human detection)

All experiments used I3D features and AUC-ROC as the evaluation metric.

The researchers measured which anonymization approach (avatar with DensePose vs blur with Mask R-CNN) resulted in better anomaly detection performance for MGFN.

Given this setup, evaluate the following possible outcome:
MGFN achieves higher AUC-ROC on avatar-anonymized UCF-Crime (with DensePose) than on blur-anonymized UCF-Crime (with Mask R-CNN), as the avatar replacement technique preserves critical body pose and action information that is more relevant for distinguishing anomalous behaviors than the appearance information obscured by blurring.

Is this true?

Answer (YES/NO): NO